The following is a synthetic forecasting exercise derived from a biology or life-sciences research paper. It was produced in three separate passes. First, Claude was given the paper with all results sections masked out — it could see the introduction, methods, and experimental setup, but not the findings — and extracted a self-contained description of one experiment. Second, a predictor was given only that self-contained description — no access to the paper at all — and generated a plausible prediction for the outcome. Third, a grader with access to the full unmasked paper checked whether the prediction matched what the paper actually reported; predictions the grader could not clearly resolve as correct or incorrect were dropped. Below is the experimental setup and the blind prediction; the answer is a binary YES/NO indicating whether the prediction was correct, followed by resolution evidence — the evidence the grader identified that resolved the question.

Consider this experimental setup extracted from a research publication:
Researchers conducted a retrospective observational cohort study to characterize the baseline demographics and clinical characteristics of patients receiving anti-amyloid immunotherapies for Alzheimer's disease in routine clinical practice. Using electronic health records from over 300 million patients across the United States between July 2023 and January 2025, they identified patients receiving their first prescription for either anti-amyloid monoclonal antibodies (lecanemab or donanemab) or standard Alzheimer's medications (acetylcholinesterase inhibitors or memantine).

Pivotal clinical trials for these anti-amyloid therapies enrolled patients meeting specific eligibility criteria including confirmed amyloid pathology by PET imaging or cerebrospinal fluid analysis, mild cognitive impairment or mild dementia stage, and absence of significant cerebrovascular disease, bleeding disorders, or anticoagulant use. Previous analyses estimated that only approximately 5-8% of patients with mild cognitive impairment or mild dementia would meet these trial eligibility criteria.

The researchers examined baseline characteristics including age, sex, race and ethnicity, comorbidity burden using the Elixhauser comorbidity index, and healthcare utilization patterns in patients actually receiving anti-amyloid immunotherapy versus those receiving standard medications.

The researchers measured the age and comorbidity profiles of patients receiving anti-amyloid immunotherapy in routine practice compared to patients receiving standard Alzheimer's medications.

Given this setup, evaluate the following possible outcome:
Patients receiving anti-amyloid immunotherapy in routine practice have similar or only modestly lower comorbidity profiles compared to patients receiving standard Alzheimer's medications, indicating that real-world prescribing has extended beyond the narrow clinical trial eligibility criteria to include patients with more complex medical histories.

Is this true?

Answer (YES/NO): NO